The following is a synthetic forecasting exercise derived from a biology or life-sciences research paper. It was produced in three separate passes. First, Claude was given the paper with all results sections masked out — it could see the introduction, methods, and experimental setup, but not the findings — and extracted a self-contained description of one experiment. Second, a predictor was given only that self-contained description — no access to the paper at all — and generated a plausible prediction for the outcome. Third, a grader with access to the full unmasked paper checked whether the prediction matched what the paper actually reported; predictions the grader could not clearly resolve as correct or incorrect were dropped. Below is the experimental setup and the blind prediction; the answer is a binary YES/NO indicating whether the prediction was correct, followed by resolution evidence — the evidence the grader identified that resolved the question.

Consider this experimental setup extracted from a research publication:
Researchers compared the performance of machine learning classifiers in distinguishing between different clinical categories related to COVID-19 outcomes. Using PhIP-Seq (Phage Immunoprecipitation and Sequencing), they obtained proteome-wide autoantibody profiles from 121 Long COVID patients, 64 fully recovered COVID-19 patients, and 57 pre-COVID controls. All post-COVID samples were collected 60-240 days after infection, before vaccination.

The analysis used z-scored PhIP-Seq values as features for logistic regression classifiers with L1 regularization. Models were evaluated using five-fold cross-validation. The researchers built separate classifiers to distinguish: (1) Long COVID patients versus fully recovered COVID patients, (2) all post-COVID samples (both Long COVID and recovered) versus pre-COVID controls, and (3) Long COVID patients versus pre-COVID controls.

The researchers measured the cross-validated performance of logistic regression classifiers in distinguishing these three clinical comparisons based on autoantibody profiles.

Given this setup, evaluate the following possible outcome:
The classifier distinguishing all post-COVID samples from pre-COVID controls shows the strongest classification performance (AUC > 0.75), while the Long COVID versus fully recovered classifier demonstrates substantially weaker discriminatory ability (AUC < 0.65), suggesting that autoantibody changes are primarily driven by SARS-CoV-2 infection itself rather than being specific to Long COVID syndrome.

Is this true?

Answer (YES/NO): NO